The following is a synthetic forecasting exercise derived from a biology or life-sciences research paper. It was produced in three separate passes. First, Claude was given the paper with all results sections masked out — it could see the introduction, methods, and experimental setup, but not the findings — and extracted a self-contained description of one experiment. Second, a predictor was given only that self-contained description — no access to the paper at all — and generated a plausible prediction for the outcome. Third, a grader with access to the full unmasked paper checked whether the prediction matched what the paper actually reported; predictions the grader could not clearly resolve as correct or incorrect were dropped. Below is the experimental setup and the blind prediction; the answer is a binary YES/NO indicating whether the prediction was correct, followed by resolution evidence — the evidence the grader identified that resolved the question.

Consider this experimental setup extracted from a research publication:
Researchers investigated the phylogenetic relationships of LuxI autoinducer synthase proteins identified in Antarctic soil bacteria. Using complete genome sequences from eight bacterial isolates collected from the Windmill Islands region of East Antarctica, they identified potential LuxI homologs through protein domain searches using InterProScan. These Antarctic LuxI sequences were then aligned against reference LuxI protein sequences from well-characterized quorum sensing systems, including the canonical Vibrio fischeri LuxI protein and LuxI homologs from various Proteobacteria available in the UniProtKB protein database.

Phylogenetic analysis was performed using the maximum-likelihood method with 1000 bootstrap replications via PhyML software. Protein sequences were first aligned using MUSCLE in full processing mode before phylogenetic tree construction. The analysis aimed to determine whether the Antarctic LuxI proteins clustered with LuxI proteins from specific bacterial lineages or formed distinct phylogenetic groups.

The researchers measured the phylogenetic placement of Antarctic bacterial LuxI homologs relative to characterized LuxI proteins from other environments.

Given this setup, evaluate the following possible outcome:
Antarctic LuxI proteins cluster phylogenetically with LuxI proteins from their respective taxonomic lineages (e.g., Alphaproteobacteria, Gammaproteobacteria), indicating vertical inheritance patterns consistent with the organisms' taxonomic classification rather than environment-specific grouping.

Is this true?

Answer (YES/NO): NO